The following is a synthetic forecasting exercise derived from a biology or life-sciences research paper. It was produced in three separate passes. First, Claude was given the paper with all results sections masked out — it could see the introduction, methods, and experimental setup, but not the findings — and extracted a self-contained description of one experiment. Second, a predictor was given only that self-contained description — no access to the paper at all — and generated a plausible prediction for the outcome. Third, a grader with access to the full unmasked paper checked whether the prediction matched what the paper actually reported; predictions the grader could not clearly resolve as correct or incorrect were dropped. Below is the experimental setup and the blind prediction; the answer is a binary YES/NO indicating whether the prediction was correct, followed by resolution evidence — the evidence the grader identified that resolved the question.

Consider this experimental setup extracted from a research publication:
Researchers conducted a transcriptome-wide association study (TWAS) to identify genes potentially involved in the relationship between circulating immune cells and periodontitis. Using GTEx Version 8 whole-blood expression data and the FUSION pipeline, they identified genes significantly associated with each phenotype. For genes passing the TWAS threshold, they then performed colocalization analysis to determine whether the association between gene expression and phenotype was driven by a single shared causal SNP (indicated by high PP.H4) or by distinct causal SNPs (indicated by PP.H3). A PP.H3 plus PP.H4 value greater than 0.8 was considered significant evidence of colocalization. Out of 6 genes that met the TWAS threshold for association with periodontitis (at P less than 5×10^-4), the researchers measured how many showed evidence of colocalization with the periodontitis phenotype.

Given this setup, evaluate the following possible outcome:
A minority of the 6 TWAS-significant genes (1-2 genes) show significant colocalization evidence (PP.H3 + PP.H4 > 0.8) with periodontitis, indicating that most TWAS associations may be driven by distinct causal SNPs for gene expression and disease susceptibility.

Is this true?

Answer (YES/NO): NO